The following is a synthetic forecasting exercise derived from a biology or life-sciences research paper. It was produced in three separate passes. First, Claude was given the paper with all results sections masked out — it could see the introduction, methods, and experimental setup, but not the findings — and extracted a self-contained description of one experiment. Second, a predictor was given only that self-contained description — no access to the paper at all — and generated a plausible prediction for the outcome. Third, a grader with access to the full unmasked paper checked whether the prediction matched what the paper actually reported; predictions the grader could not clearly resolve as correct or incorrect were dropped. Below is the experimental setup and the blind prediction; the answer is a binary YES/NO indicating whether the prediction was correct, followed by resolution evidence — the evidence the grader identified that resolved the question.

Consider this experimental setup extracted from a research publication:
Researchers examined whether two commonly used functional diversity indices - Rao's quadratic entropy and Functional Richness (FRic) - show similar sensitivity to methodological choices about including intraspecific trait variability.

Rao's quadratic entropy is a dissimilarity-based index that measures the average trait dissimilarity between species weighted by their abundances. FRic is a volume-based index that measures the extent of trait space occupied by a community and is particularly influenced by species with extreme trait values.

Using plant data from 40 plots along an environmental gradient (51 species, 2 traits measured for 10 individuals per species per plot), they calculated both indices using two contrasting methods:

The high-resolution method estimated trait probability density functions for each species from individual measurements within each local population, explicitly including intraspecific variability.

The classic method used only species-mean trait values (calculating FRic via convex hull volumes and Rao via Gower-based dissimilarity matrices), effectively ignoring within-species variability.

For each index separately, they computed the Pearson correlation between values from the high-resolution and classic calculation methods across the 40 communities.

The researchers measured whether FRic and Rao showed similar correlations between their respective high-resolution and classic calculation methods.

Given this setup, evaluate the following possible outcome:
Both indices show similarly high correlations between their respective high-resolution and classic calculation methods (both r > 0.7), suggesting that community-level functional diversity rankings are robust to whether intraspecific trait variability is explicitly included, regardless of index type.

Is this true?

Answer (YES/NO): NO